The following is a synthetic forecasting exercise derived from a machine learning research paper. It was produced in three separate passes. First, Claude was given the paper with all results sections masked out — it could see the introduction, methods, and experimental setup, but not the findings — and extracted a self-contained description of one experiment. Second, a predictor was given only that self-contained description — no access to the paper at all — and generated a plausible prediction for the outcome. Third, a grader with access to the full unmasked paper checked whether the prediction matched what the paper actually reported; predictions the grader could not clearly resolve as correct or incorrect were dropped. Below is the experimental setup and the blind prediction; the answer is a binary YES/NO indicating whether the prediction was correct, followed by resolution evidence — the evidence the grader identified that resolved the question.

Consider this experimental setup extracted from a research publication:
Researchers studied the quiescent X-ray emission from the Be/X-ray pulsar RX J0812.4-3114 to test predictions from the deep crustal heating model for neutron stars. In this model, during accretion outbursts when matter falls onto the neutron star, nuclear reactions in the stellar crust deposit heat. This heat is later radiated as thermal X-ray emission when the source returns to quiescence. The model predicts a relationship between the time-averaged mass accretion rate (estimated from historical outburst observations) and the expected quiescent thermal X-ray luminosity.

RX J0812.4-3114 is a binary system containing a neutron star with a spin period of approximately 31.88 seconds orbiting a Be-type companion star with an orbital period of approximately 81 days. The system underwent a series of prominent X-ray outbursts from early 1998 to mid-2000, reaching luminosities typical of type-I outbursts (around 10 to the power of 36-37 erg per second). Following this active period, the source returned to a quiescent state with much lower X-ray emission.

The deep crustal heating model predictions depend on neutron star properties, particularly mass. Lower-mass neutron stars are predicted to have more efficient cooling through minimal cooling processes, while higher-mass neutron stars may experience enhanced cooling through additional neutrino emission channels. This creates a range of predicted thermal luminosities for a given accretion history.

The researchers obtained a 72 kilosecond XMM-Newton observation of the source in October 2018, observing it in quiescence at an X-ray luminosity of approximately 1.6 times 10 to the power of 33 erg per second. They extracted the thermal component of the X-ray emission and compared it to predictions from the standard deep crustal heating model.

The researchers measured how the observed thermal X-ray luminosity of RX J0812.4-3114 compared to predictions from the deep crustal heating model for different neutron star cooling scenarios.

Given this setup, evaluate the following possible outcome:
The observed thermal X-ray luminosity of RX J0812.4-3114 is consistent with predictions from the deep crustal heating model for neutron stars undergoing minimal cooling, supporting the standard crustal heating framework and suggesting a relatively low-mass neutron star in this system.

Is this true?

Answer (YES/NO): NO